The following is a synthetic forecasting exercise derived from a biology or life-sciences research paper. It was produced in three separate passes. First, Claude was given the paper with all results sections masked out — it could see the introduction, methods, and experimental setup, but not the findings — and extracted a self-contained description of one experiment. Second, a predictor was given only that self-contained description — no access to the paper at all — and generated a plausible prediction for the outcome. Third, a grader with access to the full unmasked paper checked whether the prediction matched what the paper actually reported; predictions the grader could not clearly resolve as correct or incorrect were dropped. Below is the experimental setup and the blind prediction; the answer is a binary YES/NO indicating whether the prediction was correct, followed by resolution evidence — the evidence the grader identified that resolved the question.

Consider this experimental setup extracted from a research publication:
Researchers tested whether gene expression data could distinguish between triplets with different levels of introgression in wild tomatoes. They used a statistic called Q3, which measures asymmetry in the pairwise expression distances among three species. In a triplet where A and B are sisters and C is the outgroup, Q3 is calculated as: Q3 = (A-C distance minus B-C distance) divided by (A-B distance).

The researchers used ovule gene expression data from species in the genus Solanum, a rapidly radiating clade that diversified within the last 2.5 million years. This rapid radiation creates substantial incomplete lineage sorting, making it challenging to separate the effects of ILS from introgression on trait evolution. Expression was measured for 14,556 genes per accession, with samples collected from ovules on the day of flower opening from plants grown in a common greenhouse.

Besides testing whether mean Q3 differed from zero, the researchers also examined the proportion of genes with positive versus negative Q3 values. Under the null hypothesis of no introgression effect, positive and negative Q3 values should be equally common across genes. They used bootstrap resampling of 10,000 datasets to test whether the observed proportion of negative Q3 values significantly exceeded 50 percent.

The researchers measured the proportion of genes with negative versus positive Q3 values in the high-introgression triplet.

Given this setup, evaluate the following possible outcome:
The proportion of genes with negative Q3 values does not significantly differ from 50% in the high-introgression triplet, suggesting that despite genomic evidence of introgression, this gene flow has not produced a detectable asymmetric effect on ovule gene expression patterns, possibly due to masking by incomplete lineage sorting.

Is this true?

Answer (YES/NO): NO